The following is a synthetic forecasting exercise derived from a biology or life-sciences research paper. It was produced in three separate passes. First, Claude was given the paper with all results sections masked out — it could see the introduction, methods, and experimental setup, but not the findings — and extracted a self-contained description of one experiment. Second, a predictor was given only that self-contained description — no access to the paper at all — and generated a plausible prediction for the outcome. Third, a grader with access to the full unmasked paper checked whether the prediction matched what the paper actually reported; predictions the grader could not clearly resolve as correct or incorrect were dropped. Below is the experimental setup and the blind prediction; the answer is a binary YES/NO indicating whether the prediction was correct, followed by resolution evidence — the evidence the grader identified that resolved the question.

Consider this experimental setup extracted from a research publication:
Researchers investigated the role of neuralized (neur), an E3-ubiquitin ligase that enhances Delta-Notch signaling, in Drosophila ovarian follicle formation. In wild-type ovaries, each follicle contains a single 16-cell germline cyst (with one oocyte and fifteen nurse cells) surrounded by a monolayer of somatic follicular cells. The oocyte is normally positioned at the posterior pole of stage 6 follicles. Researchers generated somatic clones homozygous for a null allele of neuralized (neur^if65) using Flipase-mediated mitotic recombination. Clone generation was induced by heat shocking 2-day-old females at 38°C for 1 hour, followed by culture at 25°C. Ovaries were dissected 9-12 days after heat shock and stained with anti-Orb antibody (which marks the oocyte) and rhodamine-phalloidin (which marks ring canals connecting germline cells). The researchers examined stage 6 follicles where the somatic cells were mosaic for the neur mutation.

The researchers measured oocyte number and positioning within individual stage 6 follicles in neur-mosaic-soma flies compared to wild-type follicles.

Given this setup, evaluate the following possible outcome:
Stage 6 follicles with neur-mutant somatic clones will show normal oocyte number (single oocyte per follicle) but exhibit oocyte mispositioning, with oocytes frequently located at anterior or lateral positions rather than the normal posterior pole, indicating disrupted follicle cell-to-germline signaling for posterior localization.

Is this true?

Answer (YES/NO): NO